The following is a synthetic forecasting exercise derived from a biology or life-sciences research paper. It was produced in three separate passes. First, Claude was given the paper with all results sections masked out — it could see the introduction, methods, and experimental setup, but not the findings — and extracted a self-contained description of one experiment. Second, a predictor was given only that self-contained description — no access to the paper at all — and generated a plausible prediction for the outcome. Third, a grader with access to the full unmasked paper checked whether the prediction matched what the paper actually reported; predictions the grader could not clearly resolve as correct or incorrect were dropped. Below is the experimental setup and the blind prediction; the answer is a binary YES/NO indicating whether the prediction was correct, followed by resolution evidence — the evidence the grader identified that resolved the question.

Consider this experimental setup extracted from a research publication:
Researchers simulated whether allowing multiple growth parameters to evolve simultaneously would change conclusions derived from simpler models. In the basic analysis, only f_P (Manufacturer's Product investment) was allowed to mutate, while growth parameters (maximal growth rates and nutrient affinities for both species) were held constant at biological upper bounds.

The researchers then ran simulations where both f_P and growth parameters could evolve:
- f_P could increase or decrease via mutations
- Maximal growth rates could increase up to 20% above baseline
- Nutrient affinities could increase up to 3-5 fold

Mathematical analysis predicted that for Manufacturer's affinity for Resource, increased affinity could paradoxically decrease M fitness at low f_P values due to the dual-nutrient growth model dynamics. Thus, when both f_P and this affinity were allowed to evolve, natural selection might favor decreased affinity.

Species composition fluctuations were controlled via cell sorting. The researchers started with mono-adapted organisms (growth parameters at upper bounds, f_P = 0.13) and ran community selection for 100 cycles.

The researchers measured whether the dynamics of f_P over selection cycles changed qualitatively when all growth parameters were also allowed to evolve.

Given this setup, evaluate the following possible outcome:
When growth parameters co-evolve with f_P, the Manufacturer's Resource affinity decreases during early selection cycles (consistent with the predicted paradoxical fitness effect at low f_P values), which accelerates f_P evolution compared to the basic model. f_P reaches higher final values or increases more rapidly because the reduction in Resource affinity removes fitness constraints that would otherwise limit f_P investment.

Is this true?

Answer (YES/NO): NO